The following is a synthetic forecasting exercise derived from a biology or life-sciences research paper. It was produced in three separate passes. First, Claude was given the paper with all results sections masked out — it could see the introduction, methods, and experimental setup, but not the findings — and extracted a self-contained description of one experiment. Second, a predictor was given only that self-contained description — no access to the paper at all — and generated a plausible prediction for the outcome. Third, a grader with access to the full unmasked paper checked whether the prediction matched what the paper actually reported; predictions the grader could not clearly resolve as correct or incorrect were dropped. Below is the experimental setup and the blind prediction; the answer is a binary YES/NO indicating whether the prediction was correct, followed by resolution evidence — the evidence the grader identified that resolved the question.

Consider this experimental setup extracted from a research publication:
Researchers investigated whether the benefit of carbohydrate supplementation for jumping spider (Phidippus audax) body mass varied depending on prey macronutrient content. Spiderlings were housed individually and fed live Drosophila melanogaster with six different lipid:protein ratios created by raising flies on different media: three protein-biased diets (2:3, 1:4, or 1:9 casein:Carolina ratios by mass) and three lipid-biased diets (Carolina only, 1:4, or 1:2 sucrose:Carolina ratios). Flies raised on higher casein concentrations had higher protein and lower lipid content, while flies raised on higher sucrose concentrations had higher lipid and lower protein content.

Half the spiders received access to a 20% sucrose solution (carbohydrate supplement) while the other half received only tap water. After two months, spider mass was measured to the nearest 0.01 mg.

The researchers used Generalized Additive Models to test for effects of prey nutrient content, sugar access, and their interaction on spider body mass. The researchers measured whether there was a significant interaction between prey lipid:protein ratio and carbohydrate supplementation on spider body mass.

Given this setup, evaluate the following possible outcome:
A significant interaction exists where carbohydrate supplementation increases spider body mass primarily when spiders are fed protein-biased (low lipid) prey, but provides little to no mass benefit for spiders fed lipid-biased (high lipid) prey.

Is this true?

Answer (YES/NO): YES